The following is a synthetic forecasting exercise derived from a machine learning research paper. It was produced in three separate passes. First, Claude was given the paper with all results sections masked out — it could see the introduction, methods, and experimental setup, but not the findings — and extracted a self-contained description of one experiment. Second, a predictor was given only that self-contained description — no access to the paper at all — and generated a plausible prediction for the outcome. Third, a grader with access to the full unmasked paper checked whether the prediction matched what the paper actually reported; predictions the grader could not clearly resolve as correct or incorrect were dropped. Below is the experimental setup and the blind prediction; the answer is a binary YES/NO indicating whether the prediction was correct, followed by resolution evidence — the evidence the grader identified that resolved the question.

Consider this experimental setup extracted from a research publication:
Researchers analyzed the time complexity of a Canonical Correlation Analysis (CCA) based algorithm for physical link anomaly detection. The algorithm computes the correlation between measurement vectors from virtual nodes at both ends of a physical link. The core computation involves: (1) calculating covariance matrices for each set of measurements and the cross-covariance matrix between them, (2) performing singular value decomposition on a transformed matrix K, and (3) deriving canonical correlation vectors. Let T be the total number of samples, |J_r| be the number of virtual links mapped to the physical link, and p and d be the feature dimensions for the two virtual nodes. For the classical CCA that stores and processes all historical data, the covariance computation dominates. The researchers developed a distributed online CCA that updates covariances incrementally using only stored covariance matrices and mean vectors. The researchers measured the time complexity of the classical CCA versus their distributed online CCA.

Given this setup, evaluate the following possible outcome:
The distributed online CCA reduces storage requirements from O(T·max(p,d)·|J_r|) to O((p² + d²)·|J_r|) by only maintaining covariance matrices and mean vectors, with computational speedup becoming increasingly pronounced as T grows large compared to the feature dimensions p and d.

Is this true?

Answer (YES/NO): NO